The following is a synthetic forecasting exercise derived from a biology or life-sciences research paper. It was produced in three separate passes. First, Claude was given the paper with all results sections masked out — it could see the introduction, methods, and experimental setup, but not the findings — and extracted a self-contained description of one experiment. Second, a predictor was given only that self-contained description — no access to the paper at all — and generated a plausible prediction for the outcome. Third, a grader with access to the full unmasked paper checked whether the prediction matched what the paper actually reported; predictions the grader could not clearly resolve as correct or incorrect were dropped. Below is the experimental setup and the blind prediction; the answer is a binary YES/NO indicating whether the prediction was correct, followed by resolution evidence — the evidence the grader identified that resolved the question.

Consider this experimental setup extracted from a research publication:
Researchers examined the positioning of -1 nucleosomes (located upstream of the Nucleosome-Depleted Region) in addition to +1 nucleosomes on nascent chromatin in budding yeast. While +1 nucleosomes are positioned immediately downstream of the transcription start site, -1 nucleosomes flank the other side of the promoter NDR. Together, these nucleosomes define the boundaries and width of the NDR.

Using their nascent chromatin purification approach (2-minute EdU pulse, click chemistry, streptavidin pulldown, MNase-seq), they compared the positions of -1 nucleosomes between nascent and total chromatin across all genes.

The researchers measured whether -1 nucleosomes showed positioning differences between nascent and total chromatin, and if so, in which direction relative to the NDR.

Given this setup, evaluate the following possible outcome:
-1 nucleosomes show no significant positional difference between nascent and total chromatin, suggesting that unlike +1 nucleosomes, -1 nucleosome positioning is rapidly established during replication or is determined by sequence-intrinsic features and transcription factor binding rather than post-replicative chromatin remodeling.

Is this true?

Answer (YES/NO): NO